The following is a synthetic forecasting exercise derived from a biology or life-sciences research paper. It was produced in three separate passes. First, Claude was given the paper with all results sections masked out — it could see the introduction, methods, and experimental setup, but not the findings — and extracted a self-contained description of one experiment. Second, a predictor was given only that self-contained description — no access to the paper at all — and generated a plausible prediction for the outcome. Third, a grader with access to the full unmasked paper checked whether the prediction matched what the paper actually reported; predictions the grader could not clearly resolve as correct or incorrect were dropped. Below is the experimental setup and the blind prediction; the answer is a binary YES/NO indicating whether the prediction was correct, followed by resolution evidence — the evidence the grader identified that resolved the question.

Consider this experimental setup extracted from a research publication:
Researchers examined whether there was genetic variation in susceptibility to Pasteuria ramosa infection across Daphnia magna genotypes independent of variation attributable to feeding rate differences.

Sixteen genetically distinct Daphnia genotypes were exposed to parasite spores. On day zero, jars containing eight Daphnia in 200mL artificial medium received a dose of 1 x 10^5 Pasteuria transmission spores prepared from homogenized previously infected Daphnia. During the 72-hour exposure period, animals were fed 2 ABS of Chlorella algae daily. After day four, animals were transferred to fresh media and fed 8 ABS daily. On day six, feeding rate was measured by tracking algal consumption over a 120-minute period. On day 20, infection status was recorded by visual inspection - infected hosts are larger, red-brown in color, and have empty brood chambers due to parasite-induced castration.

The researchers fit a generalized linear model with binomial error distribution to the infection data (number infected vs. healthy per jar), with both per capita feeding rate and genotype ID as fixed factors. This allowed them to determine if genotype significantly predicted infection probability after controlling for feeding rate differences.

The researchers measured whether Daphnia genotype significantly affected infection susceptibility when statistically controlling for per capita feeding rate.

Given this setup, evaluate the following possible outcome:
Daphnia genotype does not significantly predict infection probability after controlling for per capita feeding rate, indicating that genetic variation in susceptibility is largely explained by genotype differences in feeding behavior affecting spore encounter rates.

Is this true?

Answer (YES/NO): NO